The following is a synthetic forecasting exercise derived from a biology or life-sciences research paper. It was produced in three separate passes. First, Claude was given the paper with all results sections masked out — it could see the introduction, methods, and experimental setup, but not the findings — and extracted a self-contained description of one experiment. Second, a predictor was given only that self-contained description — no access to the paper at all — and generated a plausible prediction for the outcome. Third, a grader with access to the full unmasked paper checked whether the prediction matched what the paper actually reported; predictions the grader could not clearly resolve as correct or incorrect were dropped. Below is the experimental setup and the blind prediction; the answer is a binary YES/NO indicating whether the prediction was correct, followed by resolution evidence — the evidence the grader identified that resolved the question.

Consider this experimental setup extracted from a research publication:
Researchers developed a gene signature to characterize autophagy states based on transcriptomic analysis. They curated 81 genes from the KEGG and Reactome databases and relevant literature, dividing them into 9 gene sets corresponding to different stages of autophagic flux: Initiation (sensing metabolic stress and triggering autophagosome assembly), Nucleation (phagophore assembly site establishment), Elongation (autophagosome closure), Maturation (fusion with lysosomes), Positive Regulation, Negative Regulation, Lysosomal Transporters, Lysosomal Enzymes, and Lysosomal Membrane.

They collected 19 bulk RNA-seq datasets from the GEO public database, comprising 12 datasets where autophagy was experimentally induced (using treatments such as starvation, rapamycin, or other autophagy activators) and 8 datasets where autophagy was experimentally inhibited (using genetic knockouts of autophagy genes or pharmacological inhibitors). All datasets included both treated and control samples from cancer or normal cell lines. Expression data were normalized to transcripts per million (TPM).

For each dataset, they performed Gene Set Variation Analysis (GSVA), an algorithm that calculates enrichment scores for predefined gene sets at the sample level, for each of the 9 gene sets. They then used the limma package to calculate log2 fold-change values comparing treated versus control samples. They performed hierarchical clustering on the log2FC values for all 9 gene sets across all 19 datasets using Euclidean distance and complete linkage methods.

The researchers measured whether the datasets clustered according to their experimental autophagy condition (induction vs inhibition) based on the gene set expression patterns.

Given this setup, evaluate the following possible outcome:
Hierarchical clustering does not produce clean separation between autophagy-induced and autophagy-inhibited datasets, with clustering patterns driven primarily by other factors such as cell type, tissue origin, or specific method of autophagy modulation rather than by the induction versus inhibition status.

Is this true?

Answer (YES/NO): NO